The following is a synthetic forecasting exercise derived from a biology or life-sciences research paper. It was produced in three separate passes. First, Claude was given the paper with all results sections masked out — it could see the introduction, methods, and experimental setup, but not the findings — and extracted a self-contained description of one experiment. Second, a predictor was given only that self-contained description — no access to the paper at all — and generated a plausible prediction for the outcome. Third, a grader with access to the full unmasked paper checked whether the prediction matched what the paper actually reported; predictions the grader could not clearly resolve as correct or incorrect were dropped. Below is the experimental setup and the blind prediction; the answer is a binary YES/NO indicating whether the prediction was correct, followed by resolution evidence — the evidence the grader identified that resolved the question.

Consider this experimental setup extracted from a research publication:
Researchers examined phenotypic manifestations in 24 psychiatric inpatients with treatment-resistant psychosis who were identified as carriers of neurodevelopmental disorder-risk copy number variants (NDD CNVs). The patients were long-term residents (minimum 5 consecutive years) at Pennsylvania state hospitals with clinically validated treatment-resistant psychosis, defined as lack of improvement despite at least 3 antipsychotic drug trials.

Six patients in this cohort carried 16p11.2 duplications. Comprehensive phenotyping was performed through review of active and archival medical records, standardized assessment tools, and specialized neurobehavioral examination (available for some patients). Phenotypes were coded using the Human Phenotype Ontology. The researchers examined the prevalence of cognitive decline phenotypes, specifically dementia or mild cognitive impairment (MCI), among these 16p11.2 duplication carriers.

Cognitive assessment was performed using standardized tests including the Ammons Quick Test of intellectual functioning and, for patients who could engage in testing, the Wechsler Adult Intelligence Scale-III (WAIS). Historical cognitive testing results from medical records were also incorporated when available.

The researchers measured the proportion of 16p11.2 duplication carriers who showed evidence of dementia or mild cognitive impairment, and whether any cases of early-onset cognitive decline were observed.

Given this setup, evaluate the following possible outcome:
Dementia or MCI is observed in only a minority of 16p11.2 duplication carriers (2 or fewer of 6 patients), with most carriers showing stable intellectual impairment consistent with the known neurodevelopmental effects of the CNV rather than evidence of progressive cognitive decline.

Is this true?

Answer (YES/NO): NO